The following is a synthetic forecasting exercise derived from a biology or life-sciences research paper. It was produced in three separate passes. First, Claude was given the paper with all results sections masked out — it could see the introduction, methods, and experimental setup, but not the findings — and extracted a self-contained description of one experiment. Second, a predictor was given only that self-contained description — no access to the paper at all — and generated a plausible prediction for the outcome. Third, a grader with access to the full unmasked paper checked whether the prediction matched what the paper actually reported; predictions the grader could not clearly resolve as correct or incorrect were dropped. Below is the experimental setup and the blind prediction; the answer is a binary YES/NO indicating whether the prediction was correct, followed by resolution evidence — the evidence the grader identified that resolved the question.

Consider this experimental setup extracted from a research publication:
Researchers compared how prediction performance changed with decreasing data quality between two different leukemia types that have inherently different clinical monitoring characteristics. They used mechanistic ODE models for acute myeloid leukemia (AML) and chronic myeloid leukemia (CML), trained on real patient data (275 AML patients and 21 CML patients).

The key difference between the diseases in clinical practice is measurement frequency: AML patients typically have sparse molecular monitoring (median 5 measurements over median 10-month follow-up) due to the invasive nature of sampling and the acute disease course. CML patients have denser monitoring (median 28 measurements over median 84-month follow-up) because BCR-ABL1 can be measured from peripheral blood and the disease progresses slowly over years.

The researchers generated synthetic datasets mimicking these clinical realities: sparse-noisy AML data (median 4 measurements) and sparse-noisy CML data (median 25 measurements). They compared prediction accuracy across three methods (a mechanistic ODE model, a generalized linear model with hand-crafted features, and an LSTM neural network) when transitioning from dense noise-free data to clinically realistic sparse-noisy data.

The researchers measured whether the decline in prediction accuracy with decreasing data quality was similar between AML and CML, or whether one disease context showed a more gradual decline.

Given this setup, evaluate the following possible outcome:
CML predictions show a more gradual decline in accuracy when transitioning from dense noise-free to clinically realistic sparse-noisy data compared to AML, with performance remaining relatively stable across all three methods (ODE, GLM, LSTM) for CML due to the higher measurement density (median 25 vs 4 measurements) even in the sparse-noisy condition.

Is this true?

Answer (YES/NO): NO